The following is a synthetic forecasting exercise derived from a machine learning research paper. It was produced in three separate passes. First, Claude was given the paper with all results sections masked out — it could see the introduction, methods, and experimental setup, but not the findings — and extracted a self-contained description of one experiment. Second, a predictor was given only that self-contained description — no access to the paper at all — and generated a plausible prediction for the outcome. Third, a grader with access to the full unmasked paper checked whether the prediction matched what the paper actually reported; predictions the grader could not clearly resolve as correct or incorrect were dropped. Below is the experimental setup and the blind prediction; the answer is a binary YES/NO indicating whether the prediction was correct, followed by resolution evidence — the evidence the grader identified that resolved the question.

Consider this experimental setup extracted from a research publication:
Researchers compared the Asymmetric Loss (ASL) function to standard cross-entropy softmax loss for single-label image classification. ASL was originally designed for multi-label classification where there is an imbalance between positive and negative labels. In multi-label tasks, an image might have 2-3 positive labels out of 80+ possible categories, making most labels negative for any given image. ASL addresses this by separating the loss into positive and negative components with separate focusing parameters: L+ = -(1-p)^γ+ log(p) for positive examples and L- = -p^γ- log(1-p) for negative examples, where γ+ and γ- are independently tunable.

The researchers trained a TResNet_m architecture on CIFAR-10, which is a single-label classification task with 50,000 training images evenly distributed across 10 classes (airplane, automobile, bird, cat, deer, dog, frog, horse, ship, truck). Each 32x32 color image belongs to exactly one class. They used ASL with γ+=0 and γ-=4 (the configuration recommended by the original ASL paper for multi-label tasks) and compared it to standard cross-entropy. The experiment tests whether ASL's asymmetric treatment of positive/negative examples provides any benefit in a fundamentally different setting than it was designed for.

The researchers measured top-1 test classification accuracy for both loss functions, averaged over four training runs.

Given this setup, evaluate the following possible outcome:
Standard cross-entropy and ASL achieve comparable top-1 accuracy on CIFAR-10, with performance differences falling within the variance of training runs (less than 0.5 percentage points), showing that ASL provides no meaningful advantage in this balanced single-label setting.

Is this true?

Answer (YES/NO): YES